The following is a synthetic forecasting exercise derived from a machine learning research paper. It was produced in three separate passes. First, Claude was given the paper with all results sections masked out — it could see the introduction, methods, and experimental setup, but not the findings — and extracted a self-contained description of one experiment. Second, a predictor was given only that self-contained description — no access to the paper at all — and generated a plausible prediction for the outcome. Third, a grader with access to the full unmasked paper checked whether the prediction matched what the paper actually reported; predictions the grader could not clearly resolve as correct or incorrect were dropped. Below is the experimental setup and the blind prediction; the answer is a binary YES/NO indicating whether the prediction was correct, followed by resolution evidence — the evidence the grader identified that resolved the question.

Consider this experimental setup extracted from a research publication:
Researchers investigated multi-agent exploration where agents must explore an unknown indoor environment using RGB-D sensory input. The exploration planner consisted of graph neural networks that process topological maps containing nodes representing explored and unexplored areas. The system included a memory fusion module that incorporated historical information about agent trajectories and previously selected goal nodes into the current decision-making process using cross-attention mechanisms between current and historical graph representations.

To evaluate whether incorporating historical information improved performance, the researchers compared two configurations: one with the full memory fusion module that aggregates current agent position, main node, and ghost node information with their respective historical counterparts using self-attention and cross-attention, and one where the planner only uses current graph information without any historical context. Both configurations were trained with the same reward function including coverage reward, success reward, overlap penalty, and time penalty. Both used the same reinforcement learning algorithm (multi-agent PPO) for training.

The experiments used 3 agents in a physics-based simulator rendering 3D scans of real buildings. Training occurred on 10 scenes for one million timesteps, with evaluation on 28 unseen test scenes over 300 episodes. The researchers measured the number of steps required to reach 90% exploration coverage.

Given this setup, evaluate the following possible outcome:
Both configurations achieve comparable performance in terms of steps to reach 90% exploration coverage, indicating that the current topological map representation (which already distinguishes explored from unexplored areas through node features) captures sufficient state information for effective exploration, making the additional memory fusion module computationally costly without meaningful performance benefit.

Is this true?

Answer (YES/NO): NO